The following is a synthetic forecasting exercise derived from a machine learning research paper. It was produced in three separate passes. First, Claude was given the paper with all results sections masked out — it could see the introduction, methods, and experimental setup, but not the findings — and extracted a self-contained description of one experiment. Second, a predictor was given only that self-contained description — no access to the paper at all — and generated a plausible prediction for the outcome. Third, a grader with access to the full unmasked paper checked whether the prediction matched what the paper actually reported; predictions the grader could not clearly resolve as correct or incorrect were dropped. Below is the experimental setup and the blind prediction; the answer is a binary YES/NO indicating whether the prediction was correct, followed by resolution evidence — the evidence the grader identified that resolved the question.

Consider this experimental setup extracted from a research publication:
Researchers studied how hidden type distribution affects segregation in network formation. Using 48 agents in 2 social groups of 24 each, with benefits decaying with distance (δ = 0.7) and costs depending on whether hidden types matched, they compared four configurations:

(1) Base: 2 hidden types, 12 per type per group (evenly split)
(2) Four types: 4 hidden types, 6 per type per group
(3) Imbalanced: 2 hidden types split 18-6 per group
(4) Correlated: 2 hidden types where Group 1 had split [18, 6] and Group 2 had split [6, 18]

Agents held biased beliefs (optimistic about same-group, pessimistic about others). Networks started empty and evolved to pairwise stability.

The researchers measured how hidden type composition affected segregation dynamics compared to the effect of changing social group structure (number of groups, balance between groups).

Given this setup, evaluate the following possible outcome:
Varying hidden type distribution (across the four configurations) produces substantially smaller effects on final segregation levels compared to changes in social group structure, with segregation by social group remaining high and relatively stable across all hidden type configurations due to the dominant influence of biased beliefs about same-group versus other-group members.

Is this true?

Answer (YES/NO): NO